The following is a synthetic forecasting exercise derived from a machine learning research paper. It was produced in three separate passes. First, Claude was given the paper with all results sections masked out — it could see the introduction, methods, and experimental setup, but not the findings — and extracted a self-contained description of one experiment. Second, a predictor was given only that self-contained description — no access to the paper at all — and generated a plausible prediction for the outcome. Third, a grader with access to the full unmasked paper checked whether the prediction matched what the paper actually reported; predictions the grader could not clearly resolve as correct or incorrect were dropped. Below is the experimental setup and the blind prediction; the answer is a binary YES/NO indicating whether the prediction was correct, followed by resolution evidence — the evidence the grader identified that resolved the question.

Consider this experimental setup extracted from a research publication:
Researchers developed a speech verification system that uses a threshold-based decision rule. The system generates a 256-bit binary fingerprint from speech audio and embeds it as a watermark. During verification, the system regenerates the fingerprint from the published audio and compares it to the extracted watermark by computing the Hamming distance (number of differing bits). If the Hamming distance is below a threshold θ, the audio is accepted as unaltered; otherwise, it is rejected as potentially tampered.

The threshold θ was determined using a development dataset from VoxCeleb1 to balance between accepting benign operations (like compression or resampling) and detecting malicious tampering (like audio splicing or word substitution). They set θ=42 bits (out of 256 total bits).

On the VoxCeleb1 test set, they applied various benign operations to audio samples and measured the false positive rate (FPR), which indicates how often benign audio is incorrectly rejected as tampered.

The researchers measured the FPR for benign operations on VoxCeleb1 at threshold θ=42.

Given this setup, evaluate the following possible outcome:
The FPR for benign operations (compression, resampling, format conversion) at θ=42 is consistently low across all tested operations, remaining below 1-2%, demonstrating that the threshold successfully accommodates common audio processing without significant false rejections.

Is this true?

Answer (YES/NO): YES